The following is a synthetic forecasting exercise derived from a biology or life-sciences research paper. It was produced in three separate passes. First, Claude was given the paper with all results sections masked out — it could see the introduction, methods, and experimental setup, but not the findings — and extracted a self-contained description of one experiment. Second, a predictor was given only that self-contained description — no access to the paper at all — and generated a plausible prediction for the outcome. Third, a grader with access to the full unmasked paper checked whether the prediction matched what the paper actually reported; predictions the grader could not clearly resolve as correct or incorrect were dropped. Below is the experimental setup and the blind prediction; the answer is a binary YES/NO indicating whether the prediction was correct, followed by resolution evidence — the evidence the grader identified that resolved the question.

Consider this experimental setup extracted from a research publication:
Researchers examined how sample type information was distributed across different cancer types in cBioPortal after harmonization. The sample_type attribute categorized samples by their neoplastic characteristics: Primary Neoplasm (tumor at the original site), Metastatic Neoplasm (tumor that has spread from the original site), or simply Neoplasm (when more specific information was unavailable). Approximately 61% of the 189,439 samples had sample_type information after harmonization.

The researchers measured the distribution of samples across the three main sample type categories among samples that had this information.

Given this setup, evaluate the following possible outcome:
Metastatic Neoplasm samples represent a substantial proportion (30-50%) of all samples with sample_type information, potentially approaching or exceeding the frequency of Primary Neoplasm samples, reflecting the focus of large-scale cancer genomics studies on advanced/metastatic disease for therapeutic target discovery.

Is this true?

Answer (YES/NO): NO